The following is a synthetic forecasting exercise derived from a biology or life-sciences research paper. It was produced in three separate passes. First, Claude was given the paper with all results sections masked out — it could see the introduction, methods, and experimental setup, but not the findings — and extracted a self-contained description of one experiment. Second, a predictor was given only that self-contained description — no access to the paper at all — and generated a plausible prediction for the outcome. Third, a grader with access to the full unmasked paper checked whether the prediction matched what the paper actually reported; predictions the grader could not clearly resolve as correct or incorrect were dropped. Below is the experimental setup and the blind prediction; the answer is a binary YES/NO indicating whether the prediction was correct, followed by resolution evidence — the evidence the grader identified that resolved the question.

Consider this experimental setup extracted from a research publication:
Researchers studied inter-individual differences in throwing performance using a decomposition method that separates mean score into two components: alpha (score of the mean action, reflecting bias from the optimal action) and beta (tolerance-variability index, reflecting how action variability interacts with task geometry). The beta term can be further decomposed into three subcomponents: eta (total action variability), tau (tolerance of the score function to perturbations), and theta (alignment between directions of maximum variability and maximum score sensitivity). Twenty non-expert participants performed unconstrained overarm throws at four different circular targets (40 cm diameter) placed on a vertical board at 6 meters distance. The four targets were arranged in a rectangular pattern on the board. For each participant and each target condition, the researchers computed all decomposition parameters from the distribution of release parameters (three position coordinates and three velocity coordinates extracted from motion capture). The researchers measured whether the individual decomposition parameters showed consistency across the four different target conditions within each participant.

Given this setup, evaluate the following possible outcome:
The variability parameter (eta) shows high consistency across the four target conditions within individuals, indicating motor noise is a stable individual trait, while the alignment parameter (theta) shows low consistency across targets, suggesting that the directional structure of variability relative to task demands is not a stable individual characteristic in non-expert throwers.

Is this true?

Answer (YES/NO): NO